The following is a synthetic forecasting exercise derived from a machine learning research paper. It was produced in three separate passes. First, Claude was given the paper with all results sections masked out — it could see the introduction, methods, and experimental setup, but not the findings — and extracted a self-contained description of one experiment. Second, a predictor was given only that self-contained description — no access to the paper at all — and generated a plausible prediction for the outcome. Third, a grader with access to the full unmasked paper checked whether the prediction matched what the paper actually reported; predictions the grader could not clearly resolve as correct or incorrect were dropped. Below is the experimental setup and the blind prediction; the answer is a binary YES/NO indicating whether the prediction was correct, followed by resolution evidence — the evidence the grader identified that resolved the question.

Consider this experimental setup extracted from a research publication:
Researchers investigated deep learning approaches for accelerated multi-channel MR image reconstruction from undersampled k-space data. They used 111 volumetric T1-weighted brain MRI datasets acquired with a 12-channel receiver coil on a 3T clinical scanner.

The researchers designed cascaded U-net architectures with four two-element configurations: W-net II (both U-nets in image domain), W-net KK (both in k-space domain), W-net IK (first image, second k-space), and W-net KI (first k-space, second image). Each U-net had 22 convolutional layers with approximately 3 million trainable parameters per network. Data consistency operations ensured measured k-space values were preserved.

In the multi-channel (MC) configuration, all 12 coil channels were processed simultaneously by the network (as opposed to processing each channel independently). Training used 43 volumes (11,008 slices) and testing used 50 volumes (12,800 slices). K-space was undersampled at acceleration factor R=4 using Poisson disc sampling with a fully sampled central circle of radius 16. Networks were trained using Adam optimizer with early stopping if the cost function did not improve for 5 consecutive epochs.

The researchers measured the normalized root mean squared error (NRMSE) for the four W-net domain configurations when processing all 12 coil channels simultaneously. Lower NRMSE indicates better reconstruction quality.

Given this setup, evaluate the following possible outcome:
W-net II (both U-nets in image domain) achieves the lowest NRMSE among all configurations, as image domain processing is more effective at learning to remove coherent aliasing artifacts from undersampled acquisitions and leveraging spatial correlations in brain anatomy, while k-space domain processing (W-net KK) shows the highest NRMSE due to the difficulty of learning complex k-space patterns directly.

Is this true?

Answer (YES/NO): NO